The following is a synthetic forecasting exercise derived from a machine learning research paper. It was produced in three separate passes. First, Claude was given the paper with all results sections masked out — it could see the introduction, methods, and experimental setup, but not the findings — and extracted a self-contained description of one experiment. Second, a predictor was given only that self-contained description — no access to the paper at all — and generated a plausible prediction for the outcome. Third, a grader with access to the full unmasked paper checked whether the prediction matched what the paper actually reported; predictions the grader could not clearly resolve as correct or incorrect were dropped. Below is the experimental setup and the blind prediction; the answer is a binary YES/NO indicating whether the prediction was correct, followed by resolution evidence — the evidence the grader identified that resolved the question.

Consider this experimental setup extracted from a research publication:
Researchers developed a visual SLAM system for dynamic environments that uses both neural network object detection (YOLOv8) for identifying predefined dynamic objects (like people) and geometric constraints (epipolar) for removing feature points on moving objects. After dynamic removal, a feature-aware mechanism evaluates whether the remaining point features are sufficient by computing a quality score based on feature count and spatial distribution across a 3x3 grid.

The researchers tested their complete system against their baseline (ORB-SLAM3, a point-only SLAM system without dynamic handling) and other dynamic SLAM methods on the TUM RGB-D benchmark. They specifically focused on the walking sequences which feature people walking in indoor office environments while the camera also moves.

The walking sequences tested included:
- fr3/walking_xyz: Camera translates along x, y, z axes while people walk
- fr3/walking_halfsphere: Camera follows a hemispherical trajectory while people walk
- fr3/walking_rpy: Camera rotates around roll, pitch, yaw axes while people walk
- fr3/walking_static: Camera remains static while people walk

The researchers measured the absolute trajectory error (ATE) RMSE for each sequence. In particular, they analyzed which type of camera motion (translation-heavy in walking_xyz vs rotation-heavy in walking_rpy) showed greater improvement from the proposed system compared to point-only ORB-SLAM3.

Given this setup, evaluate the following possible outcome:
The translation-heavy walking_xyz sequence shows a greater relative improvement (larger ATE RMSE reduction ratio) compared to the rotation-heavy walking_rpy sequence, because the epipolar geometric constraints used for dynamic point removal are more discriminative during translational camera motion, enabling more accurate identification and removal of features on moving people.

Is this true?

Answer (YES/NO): YES